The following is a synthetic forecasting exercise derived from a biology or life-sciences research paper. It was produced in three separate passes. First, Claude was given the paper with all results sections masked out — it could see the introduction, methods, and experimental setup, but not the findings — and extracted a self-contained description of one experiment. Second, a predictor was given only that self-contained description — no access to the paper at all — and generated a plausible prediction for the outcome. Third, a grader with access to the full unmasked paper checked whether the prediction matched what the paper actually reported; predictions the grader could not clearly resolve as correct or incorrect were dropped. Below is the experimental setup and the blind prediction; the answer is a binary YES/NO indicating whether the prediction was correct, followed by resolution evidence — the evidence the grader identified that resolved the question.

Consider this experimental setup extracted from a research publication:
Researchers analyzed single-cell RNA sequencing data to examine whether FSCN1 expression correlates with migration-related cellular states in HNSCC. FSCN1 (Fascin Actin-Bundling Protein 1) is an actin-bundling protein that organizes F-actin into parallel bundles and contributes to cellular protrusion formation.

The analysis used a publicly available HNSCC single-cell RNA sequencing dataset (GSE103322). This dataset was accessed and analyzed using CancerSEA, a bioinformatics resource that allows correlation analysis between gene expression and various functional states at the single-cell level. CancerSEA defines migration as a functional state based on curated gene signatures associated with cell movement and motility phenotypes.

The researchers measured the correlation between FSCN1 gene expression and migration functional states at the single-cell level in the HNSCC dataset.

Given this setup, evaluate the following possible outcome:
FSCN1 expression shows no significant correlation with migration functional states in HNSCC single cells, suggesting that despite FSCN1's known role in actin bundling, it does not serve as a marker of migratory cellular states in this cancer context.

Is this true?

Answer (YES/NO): NO